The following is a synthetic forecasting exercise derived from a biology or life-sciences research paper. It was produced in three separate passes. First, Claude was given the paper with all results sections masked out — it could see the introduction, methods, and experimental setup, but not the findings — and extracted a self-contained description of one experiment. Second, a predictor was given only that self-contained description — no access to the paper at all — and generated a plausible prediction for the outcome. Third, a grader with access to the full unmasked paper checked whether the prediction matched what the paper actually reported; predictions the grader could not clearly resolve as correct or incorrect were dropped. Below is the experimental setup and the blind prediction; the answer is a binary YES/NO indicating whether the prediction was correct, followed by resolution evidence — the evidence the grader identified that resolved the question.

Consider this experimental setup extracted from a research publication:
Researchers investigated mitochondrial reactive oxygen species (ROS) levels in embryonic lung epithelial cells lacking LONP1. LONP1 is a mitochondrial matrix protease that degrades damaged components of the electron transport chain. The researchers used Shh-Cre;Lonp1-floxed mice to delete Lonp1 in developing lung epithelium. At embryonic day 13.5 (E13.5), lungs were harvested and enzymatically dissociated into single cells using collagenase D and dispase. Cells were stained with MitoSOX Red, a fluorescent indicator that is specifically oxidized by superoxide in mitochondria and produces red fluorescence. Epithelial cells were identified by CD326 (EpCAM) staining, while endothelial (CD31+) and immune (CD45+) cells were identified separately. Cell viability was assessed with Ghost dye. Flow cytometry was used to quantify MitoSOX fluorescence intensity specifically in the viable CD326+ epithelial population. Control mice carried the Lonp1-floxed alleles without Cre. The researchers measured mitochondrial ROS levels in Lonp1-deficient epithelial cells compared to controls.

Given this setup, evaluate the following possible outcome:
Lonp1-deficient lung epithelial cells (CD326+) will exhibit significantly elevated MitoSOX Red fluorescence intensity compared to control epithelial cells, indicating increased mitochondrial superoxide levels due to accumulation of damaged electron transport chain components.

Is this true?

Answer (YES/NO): YES